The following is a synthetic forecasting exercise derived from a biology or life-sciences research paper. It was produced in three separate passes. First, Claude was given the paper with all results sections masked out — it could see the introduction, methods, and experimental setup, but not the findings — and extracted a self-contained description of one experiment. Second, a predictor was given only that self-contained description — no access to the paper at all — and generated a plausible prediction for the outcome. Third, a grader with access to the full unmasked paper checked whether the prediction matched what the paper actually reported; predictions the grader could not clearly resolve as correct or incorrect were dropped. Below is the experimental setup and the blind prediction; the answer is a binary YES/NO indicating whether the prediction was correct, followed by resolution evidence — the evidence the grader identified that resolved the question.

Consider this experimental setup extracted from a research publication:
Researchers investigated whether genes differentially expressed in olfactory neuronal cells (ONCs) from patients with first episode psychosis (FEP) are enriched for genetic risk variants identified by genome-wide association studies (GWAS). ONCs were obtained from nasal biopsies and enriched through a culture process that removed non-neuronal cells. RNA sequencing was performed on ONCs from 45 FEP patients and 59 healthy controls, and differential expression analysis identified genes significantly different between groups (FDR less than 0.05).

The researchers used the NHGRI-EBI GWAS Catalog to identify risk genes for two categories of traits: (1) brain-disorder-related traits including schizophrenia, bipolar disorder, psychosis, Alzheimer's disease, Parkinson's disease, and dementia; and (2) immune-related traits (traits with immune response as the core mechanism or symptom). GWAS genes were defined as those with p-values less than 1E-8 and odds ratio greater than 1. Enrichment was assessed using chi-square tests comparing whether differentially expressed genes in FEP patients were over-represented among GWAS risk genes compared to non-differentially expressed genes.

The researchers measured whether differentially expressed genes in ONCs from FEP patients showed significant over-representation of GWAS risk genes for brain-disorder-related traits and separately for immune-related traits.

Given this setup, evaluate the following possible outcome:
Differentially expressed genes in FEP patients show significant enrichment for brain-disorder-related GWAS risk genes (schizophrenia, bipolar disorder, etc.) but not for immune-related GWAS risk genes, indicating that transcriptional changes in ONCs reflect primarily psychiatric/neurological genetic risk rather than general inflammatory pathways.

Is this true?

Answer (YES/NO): NO